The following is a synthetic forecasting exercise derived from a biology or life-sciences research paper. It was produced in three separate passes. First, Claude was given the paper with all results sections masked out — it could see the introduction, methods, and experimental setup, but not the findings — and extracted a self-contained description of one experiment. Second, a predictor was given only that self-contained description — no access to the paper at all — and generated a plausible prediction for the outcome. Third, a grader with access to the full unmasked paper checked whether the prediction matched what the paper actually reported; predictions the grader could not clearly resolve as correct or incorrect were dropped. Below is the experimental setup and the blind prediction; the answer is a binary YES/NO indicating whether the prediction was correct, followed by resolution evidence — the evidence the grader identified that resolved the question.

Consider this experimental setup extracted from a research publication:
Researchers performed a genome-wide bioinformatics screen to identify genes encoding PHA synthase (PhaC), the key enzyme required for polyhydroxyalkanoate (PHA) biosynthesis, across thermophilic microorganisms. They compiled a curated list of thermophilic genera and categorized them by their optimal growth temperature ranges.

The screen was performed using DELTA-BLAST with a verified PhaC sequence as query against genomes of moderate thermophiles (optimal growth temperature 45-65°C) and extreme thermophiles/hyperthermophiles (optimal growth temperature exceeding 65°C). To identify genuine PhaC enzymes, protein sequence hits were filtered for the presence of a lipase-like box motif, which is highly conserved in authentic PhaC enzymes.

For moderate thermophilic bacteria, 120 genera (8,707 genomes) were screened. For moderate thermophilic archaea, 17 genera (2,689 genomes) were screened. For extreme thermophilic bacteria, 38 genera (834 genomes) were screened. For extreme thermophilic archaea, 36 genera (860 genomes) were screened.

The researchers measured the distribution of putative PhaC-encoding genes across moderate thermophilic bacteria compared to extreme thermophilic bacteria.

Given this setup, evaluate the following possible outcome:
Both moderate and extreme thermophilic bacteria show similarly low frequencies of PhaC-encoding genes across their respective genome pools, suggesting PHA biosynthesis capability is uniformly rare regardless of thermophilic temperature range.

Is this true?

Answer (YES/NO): NO